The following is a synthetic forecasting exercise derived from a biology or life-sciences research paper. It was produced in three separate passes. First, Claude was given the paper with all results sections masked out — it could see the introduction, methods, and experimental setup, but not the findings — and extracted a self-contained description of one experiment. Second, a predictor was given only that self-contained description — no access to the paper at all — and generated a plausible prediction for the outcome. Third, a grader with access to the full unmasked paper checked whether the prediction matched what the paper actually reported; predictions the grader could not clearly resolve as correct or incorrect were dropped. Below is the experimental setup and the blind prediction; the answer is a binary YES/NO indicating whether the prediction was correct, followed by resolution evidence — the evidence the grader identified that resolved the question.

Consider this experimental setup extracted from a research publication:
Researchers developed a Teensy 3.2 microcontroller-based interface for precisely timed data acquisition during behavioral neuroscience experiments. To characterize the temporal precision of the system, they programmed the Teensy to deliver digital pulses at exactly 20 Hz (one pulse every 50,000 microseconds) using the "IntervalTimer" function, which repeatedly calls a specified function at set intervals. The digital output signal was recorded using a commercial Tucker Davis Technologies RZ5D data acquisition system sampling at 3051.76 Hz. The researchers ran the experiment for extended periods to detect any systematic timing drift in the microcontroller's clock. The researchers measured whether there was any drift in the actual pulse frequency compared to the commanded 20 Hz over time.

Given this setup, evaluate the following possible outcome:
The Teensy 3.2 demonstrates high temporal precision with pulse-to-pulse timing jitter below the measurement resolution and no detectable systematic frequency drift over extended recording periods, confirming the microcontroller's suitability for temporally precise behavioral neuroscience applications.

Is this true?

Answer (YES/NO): NO